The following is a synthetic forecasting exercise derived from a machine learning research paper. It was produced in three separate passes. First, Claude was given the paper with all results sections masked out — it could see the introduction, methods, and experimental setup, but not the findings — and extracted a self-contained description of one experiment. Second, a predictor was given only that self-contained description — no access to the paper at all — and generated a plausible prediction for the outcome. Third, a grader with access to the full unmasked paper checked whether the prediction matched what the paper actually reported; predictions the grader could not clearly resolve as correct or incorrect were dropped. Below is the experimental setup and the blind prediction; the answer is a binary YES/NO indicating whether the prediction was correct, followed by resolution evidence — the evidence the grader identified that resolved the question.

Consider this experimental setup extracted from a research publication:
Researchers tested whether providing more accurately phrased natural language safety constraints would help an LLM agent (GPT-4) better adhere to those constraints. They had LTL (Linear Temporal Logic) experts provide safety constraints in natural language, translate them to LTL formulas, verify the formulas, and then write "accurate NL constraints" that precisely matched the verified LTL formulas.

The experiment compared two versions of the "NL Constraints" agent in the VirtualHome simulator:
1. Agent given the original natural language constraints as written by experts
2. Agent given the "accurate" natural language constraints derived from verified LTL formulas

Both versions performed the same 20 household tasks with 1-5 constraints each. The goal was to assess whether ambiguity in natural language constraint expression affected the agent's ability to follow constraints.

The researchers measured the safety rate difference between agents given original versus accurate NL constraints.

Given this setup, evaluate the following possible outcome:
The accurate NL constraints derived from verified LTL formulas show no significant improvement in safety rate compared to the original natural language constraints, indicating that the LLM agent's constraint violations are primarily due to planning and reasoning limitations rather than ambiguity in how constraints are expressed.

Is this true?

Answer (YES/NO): YES